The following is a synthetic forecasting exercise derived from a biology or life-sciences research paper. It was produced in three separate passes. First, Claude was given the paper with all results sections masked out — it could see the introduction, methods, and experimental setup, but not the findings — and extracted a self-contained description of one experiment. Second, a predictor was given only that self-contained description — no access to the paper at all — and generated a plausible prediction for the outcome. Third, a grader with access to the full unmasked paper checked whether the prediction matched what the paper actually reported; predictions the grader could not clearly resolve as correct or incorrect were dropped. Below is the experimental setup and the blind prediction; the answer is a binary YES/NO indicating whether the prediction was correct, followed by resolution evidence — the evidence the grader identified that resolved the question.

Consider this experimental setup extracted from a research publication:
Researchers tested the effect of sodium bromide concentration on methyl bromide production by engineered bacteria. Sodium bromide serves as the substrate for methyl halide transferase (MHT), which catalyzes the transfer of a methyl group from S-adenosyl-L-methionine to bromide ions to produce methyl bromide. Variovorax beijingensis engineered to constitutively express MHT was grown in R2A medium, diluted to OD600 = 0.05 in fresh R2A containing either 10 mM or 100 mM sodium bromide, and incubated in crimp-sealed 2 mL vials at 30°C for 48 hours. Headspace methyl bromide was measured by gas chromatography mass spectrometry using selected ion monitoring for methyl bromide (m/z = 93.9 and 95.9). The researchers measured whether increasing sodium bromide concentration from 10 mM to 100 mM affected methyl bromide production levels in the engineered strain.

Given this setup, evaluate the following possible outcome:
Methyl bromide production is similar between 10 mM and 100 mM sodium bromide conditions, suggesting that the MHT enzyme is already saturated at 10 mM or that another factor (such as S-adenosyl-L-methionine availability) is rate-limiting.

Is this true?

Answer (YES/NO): NO